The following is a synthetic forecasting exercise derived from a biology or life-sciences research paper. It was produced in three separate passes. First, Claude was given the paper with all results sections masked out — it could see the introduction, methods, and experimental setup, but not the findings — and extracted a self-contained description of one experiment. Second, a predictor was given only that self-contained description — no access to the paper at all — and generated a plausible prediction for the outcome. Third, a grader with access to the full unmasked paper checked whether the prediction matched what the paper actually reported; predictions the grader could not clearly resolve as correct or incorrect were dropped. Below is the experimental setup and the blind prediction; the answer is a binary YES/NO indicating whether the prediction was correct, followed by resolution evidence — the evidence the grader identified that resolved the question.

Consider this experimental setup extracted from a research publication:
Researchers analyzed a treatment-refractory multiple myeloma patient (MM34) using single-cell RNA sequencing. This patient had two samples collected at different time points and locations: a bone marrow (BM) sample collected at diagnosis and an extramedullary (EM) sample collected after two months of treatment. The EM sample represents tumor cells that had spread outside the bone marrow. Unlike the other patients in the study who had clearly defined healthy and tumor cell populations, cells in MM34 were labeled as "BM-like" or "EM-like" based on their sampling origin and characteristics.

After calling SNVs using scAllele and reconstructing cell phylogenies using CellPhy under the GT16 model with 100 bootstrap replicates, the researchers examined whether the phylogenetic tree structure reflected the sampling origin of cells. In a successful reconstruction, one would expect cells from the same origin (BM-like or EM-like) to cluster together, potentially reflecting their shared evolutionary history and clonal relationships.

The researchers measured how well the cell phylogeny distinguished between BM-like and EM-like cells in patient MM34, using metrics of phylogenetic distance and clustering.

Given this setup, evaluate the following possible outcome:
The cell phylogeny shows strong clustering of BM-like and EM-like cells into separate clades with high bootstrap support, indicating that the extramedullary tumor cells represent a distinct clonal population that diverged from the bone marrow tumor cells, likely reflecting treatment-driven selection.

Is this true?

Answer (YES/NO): NO